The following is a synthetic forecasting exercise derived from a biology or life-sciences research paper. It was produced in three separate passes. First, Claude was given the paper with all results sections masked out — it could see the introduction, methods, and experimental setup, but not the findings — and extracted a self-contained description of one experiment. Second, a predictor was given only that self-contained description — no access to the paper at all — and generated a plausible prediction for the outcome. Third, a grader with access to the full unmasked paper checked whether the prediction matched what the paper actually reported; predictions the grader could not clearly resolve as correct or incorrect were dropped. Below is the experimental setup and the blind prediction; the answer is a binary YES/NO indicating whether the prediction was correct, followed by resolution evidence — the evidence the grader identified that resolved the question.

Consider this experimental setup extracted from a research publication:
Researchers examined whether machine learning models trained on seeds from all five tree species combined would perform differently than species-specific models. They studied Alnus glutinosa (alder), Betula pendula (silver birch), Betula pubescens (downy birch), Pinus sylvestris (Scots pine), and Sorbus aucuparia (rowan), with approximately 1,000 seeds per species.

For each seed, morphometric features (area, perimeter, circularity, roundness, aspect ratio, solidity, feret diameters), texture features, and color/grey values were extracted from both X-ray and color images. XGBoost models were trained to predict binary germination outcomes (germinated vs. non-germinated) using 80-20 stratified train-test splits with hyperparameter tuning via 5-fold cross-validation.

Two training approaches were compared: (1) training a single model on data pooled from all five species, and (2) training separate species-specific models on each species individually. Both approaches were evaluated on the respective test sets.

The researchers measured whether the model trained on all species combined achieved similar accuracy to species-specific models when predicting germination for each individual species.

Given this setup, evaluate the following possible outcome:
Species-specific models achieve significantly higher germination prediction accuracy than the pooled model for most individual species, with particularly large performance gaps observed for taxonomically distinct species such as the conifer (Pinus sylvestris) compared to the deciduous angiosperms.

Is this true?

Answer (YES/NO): NO